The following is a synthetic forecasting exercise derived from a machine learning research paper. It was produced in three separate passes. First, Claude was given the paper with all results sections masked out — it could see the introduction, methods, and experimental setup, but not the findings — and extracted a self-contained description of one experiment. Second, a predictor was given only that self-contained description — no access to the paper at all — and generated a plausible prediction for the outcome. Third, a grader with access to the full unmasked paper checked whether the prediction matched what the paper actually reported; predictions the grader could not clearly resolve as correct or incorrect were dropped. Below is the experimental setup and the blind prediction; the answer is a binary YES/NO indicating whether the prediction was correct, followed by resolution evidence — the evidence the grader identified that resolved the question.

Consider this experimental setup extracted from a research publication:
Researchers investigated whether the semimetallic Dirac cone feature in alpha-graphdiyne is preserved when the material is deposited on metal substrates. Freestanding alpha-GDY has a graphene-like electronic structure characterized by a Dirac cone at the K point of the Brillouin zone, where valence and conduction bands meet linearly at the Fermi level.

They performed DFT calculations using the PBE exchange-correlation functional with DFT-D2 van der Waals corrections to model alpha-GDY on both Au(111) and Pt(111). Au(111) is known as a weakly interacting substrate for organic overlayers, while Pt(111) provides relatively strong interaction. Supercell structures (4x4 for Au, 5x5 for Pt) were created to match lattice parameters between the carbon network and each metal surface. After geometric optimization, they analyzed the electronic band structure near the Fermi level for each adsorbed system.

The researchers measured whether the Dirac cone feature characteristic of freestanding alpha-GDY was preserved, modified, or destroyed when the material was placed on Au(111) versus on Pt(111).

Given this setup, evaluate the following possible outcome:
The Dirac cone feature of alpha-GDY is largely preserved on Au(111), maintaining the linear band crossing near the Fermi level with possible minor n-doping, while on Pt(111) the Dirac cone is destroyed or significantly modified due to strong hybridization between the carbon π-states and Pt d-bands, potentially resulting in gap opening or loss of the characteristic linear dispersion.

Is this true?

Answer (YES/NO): NO